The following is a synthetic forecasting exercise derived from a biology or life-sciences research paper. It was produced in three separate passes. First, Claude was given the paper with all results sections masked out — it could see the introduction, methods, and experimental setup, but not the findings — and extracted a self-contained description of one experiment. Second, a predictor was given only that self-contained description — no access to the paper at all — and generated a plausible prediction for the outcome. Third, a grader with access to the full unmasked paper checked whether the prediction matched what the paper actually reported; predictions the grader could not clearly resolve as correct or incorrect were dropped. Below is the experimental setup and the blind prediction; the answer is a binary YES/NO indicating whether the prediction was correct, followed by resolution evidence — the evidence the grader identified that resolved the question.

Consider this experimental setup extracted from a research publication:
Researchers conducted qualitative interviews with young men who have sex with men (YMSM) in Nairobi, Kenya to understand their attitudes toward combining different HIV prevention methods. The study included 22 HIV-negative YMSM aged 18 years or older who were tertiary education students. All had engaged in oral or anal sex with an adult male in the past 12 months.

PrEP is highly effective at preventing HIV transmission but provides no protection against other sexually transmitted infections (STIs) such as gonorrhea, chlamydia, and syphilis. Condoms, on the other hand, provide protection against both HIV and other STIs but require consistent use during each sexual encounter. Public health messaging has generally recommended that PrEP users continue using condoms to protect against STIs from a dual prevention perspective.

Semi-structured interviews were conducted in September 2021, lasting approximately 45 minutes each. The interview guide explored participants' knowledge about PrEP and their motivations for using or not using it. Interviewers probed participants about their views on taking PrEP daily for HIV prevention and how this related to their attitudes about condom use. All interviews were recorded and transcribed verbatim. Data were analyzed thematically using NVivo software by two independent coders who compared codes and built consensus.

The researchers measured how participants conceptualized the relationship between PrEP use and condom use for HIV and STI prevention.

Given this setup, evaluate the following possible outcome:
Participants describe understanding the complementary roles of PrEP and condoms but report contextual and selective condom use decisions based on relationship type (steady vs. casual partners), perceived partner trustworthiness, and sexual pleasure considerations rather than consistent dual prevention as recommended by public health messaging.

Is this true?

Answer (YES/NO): NO